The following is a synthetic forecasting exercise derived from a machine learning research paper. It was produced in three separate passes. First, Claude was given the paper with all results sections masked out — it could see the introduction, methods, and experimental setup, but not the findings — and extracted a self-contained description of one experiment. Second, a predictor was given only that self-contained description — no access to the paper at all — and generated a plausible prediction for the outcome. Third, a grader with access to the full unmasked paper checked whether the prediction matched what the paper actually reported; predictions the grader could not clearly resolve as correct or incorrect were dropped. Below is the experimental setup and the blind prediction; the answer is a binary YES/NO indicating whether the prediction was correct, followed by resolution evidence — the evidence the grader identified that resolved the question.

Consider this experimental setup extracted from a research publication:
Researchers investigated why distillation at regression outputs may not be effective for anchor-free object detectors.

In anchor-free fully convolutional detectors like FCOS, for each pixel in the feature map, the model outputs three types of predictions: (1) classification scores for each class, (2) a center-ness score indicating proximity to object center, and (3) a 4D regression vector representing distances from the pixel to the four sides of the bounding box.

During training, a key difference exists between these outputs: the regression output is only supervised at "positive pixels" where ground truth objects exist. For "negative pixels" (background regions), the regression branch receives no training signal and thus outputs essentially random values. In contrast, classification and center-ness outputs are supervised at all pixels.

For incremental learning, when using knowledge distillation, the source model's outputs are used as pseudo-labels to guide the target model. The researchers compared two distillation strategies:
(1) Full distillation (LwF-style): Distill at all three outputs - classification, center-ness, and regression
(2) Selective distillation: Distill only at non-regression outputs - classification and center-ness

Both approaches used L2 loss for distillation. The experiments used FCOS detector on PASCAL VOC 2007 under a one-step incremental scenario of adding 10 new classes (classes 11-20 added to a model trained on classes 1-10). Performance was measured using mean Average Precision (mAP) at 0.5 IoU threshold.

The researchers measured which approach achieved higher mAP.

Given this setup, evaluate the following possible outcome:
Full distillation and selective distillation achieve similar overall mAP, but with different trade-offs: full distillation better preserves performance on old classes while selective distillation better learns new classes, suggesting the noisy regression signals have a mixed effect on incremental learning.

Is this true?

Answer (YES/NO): NO